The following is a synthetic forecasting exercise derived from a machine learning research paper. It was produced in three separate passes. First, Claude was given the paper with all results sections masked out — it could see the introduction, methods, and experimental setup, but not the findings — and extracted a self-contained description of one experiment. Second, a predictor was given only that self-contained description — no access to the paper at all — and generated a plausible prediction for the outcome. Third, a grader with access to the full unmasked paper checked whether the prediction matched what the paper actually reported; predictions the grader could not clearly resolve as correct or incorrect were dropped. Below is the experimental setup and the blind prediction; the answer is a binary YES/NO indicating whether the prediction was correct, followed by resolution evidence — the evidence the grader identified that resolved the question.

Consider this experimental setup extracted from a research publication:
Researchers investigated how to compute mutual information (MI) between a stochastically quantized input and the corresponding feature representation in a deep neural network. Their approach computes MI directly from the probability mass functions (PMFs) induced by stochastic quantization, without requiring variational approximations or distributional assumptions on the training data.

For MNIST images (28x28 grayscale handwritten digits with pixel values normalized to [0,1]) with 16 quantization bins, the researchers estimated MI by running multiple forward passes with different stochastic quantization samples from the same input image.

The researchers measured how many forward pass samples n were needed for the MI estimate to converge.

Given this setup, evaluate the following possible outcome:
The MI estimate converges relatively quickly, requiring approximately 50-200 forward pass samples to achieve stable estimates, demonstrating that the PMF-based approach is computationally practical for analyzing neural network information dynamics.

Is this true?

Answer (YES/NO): YES